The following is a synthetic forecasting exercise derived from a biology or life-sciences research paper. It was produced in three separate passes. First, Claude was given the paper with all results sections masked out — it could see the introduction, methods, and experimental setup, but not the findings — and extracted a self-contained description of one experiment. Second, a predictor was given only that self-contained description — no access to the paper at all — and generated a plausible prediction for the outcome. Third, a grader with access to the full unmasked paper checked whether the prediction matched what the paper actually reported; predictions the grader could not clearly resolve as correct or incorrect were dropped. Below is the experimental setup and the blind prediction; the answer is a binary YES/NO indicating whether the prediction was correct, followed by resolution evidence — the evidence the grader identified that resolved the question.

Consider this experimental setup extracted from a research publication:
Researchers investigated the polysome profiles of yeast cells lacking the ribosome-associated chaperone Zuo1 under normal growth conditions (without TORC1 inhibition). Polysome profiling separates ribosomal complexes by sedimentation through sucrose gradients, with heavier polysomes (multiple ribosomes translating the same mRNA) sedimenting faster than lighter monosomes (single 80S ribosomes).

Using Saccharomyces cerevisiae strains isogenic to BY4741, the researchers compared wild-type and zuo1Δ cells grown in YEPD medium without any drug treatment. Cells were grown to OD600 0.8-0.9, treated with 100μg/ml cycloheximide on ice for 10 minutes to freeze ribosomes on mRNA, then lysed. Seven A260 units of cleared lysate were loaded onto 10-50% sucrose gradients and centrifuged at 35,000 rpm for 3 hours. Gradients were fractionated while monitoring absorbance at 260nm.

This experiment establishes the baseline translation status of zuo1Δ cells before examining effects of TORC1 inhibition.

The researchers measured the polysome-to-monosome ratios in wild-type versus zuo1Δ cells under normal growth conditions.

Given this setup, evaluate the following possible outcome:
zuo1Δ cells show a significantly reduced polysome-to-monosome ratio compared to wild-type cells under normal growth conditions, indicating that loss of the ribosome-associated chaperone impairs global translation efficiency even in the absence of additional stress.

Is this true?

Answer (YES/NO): NO